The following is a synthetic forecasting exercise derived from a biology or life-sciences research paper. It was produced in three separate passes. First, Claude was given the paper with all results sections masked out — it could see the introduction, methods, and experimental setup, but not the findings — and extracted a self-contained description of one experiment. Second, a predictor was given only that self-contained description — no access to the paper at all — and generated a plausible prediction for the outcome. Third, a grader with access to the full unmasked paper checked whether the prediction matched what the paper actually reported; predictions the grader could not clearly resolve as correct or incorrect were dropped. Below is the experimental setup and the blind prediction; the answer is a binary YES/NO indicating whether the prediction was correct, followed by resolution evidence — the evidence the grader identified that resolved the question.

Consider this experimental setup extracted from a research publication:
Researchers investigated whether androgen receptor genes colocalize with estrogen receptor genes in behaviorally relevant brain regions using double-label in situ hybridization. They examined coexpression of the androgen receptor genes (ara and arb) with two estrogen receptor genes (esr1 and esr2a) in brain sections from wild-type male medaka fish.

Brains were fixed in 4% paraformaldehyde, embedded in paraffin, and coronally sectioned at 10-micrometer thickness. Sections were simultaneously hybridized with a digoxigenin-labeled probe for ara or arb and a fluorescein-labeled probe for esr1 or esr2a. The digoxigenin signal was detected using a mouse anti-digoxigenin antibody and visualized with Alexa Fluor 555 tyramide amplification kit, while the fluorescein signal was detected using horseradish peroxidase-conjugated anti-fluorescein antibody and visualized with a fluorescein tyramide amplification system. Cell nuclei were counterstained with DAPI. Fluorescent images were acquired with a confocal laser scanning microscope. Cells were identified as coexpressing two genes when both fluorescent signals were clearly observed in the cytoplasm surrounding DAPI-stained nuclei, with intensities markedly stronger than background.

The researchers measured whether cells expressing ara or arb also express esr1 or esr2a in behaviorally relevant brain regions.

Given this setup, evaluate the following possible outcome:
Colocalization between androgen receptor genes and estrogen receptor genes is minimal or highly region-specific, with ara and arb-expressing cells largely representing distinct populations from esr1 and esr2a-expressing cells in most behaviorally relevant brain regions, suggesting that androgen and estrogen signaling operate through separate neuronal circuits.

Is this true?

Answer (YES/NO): NO